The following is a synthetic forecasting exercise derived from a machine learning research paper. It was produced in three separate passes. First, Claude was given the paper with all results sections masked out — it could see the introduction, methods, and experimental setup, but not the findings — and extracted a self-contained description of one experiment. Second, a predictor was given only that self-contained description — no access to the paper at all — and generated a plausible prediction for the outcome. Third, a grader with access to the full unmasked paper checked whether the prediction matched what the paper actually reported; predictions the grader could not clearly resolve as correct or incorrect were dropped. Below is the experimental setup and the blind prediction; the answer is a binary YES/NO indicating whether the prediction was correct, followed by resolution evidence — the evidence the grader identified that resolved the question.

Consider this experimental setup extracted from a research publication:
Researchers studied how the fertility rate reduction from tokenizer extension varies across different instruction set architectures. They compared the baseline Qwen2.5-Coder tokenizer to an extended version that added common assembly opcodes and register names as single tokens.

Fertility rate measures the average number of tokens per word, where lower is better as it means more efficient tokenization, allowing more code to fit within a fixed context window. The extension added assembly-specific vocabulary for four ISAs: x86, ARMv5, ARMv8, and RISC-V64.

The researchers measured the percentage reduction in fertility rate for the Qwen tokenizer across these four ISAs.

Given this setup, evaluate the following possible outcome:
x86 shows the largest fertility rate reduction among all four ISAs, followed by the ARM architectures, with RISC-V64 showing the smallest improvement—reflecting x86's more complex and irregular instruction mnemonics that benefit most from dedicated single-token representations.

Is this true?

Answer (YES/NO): NO